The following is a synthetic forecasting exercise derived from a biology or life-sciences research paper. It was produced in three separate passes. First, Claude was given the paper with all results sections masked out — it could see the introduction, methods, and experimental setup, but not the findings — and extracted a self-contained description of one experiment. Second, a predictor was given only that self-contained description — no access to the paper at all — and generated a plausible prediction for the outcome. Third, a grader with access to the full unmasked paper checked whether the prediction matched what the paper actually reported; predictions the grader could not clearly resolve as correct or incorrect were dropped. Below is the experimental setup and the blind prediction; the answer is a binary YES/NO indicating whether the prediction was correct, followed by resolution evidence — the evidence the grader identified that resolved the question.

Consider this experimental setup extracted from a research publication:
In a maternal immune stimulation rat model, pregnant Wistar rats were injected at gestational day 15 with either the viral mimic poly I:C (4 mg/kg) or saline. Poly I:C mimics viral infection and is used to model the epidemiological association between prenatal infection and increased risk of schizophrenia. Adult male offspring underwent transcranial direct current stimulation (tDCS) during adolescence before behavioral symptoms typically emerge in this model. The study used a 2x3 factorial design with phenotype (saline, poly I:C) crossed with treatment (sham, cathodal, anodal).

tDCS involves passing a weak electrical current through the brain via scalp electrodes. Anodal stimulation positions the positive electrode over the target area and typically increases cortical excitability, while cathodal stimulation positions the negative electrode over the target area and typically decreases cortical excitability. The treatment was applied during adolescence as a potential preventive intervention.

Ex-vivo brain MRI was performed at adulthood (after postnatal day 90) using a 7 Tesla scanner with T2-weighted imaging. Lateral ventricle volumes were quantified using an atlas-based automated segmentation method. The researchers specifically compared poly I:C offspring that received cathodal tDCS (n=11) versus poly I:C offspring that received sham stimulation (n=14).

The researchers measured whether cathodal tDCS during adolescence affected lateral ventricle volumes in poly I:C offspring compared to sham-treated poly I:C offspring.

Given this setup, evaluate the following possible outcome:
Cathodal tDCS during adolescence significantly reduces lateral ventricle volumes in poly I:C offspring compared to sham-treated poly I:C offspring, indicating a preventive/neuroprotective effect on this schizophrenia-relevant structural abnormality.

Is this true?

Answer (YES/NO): YES